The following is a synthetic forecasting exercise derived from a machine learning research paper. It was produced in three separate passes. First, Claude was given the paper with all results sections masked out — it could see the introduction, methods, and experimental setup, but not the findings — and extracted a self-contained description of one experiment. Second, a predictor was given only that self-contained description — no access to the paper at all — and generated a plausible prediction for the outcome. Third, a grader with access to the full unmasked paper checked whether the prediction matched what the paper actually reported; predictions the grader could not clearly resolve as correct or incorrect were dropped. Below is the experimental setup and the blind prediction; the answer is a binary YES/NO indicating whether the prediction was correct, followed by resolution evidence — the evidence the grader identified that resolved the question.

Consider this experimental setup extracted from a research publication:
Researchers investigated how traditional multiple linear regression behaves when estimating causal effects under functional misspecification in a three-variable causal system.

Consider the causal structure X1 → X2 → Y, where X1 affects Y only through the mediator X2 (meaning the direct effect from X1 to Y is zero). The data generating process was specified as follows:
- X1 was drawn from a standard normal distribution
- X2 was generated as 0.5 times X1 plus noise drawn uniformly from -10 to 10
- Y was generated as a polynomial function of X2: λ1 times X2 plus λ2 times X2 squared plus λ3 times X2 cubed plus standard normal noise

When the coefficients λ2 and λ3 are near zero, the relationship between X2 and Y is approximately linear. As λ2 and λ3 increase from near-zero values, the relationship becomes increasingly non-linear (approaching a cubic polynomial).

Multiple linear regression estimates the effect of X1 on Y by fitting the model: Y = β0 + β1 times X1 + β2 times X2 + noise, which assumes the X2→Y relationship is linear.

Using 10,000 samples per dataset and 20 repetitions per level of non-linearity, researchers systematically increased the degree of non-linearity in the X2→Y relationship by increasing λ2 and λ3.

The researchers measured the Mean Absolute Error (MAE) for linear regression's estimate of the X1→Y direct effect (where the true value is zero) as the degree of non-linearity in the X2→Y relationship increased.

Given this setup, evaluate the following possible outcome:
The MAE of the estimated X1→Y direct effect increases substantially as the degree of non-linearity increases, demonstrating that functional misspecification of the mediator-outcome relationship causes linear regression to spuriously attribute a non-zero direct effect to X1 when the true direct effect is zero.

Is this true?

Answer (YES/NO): YES